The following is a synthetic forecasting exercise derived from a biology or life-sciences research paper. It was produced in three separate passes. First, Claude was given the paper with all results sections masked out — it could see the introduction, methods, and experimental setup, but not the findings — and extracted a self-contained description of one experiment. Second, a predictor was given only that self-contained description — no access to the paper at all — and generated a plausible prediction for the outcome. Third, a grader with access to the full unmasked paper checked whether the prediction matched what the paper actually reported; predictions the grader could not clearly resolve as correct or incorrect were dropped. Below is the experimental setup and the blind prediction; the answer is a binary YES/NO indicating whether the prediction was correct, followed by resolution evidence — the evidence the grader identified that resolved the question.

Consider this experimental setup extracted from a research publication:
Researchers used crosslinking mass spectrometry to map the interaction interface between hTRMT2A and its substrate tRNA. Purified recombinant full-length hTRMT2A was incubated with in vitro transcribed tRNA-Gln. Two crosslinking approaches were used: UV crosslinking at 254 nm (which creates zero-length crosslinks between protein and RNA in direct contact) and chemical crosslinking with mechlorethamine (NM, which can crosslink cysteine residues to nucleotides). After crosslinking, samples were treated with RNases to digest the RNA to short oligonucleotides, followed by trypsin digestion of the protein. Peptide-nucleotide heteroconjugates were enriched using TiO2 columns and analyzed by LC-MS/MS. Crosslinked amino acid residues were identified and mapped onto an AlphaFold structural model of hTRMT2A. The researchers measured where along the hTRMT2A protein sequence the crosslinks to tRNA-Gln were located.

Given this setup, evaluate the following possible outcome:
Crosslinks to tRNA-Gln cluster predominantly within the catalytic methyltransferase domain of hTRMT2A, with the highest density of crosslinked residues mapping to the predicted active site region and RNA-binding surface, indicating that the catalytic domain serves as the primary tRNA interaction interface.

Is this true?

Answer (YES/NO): NO